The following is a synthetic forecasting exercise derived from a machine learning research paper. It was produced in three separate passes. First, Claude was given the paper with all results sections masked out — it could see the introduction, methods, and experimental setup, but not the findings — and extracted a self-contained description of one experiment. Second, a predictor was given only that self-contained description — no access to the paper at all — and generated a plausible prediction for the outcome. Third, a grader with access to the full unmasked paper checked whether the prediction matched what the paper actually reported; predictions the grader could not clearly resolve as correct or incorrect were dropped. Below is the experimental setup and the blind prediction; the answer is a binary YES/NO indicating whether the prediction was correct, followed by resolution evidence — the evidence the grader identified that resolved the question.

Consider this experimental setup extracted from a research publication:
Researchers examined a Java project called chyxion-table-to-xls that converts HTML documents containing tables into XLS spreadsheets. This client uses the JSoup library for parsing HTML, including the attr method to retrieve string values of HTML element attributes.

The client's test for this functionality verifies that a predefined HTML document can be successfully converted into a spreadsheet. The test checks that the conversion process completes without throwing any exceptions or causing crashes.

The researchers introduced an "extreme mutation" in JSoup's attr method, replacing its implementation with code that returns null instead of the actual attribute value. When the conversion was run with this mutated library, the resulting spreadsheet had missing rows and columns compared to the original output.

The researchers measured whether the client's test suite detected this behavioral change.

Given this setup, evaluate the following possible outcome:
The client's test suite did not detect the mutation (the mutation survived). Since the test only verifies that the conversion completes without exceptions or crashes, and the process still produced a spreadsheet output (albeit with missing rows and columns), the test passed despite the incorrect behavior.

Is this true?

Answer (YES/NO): YES